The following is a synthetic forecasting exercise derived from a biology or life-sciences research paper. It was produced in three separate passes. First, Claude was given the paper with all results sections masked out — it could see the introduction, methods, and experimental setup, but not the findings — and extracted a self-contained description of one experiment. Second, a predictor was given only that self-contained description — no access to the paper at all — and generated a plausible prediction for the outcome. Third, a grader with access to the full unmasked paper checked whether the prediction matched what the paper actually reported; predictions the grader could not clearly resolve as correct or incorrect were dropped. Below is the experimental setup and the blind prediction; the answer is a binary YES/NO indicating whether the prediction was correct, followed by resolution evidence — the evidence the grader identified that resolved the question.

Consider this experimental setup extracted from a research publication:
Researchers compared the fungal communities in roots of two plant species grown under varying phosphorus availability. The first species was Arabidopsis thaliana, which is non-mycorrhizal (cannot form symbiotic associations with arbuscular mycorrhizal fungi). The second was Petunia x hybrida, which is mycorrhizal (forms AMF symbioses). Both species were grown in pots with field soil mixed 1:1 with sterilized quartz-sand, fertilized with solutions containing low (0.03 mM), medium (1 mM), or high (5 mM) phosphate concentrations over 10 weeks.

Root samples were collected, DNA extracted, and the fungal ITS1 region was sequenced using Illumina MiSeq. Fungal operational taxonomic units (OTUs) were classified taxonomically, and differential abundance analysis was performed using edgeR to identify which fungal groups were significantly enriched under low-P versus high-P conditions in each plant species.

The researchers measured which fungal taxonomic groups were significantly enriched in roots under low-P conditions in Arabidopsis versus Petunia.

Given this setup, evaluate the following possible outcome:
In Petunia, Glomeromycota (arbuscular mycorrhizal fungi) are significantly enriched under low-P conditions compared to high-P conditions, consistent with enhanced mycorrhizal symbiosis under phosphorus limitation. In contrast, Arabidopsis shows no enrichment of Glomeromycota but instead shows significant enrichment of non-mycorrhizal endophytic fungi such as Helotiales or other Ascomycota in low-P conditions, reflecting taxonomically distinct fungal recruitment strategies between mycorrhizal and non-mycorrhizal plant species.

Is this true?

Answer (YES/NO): NO